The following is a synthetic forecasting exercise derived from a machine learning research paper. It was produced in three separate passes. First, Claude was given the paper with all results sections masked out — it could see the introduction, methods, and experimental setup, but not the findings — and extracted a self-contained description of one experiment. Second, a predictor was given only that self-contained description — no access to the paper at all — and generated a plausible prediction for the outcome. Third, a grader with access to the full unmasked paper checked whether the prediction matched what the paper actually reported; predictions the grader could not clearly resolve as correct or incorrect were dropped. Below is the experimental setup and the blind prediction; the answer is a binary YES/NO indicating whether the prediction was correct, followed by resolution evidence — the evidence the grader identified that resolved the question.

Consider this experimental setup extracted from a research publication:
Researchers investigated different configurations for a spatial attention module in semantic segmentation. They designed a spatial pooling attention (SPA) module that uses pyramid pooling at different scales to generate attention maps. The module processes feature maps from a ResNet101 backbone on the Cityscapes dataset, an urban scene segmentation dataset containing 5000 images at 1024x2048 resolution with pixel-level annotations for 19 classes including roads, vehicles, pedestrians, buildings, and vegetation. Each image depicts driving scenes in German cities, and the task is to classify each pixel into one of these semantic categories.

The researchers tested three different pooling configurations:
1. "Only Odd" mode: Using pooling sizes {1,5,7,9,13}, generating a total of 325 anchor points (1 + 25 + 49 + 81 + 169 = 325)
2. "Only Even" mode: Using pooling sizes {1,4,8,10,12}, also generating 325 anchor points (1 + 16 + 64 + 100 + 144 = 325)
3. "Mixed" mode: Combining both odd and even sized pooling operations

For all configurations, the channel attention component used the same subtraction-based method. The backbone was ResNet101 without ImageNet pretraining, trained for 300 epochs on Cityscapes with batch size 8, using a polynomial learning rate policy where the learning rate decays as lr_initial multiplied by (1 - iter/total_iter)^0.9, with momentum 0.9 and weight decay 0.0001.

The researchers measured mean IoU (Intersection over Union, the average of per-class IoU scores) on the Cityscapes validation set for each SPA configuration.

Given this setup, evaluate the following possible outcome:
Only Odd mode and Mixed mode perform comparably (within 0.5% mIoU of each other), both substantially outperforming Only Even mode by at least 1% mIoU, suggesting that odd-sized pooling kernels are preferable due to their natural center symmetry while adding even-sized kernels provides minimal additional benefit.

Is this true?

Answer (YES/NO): NO